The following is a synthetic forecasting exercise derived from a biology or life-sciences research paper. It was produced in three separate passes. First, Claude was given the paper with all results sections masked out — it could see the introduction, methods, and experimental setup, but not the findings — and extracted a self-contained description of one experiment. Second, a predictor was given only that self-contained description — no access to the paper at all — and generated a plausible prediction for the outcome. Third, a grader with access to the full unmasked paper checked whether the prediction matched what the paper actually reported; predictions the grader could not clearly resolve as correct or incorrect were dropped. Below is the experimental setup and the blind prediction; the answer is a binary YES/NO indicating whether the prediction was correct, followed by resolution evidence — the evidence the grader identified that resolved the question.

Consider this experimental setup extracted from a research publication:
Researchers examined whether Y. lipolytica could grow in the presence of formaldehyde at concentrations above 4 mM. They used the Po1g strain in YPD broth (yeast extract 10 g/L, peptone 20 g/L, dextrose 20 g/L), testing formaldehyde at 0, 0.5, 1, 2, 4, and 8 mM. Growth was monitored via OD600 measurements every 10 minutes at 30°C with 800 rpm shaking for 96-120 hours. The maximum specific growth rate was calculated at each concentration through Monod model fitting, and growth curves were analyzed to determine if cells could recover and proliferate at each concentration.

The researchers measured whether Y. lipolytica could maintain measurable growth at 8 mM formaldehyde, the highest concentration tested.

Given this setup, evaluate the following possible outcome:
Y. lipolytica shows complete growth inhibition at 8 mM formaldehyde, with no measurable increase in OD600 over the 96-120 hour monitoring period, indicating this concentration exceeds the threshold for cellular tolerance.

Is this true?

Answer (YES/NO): YES